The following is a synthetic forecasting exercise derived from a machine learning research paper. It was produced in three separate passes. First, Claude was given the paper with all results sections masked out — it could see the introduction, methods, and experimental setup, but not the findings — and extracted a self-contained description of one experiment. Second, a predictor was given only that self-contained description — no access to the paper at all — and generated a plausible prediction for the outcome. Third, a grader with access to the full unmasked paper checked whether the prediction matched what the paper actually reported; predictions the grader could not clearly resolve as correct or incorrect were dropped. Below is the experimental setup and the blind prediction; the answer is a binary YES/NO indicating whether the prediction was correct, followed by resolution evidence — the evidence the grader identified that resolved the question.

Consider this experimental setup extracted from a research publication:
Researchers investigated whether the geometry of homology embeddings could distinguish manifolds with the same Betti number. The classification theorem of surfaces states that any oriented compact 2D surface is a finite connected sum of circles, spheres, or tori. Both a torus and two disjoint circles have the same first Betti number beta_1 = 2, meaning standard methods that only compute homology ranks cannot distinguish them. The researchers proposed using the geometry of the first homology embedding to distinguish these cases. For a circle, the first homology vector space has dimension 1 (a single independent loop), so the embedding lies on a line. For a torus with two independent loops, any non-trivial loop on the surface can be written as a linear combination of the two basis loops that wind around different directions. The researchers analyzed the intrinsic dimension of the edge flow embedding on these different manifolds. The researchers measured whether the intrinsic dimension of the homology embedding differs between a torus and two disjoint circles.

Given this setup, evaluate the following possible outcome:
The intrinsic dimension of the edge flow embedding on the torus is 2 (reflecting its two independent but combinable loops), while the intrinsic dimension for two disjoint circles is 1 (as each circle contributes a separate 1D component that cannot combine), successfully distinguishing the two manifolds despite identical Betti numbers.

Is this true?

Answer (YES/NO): YES